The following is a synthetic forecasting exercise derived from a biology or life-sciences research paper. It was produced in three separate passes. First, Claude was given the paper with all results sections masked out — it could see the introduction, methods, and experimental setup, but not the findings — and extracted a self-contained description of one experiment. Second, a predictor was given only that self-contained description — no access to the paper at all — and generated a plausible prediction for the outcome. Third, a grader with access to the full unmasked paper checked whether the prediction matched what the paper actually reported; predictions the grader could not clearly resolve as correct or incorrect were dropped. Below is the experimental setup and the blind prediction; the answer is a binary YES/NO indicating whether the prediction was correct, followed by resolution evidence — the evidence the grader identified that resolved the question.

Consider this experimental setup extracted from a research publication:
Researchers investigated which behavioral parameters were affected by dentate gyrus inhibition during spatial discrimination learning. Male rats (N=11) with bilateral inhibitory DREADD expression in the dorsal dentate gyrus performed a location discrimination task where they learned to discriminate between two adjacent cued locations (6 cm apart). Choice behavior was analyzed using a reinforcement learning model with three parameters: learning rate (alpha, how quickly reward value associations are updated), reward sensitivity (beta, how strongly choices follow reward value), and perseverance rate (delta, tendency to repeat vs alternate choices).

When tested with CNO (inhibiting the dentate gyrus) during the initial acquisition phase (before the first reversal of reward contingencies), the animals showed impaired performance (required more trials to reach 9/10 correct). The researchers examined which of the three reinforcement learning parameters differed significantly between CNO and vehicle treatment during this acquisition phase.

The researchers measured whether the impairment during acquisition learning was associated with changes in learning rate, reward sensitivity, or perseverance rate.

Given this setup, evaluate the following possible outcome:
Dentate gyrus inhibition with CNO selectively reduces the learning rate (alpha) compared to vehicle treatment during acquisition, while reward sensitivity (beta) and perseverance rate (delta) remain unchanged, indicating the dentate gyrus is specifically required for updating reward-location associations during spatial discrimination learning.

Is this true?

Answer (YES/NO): NO